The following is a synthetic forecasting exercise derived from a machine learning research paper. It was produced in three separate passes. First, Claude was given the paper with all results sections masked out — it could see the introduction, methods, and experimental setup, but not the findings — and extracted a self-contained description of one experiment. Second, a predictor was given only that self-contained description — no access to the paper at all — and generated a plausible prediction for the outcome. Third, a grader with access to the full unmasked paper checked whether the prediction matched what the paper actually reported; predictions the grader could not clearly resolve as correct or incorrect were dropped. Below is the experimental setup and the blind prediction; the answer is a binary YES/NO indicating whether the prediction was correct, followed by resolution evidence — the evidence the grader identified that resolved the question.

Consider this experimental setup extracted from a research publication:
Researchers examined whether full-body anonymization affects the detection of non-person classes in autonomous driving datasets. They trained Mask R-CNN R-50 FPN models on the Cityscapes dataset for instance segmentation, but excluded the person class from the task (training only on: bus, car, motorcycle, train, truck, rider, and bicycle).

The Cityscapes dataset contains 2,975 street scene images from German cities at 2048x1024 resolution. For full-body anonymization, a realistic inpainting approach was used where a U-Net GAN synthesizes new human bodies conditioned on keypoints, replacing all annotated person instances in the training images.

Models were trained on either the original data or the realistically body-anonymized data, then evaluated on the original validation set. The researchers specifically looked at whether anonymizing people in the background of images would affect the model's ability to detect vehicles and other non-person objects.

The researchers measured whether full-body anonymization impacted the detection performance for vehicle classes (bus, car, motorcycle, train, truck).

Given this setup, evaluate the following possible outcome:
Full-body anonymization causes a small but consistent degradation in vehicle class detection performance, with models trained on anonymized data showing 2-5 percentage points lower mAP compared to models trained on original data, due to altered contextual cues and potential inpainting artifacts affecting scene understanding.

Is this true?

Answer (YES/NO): NO